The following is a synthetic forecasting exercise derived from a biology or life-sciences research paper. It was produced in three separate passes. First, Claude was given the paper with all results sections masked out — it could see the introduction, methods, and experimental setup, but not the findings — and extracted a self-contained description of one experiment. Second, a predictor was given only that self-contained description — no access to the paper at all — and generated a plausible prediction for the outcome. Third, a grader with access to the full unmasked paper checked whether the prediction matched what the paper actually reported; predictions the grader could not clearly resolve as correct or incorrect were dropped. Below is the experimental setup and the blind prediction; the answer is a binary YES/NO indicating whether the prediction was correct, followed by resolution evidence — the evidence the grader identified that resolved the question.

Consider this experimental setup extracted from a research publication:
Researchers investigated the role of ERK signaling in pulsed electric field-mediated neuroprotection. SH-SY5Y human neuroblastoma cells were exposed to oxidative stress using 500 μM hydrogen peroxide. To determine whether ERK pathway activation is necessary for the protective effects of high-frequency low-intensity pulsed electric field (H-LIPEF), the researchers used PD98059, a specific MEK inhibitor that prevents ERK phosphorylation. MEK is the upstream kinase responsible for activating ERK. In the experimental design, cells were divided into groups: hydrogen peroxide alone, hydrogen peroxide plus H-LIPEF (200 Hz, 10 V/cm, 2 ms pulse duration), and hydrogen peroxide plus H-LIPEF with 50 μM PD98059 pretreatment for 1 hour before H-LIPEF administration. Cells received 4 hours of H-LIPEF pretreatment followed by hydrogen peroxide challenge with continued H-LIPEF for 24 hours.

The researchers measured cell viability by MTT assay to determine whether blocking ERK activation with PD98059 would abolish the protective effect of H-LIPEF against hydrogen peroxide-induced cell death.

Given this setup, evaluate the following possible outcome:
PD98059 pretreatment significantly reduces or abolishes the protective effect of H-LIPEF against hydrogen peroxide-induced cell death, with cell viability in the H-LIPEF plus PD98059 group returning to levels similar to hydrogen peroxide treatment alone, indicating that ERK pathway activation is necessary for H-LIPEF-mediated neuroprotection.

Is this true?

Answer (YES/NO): YES